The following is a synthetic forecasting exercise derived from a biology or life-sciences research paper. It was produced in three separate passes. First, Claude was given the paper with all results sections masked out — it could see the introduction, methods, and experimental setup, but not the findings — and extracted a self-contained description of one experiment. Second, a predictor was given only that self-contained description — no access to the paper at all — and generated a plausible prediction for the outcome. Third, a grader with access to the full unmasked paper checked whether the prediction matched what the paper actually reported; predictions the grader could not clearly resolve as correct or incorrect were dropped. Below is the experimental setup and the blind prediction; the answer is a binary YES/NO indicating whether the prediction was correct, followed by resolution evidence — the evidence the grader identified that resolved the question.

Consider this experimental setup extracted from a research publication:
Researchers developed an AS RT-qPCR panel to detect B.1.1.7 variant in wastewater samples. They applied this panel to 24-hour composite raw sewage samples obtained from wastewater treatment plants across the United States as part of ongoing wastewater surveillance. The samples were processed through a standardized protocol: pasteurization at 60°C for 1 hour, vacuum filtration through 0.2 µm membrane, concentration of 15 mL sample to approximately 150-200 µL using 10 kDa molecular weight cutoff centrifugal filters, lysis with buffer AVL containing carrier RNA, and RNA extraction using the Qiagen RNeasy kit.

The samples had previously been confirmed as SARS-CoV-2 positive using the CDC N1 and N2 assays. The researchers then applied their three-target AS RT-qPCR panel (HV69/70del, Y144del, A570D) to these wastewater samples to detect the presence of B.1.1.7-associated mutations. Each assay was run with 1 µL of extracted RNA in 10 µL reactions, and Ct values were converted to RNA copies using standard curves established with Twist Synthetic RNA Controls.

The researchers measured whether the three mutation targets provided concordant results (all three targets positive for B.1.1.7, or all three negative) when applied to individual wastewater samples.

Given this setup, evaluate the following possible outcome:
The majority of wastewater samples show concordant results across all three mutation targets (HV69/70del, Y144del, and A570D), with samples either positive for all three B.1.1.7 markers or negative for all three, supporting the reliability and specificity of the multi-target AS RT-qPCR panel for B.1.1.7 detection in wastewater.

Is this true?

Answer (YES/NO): YES